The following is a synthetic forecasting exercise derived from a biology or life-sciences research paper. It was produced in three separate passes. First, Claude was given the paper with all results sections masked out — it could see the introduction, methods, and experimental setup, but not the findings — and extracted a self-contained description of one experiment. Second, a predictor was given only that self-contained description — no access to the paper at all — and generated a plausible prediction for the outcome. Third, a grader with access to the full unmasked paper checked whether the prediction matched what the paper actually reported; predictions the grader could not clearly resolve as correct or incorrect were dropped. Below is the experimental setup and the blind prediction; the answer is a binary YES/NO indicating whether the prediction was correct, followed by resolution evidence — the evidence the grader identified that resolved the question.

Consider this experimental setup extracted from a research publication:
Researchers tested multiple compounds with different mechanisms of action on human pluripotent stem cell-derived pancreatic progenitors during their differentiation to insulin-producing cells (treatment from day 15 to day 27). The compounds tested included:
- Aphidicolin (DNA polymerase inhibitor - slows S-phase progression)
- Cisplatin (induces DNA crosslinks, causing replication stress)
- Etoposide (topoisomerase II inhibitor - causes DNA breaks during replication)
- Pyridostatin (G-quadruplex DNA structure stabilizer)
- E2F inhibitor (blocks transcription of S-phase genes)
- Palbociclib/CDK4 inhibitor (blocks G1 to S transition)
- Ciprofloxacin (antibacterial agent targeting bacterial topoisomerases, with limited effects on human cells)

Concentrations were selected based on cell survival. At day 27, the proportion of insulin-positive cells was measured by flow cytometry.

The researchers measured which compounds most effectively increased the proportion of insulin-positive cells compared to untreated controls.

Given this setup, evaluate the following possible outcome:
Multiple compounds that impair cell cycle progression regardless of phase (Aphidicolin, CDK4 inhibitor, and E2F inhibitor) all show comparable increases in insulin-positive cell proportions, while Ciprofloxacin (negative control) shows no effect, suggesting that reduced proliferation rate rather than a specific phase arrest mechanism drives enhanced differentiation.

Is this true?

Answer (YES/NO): NO